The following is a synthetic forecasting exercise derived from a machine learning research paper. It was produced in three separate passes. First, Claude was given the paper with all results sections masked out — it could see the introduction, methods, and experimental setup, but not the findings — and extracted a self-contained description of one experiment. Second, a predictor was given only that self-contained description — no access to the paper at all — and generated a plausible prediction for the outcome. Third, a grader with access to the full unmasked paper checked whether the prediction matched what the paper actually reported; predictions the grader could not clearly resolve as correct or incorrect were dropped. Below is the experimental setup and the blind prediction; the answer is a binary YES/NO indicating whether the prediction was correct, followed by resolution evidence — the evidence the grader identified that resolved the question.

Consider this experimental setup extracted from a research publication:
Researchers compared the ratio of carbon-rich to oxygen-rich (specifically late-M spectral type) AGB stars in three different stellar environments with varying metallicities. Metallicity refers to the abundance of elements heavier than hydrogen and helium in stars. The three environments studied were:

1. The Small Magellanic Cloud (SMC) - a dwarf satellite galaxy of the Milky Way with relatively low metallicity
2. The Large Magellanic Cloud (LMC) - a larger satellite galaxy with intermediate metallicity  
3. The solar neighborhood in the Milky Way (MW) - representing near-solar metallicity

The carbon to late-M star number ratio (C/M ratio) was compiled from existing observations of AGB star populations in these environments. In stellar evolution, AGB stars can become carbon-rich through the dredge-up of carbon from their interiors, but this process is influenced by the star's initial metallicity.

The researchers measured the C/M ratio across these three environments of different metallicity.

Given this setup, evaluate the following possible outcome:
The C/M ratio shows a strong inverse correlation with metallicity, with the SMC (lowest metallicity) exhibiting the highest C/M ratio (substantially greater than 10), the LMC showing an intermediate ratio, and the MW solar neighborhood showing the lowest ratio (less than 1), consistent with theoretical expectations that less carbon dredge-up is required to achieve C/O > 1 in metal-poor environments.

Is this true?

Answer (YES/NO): NO